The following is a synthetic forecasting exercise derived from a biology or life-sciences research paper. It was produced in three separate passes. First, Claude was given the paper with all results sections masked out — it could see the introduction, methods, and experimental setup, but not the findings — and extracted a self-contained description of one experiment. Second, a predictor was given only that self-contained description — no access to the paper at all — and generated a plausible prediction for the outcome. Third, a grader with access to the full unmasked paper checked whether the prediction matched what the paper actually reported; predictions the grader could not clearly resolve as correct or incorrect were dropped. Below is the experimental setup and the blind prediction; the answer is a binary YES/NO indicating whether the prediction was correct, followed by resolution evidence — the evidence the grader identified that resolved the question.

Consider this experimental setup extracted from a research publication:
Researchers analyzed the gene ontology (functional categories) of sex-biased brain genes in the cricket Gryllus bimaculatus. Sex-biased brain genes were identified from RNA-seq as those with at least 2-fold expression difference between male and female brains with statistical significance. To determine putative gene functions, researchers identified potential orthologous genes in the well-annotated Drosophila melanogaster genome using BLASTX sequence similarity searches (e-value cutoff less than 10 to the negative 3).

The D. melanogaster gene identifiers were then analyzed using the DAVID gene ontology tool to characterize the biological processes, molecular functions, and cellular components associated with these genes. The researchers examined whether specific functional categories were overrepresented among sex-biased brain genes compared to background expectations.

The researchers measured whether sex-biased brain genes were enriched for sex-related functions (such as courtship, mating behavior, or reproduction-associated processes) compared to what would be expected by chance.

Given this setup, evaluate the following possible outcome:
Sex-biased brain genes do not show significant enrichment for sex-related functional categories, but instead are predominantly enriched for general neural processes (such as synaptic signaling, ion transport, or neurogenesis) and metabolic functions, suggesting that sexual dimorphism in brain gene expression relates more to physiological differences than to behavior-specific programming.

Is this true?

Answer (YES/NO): NO